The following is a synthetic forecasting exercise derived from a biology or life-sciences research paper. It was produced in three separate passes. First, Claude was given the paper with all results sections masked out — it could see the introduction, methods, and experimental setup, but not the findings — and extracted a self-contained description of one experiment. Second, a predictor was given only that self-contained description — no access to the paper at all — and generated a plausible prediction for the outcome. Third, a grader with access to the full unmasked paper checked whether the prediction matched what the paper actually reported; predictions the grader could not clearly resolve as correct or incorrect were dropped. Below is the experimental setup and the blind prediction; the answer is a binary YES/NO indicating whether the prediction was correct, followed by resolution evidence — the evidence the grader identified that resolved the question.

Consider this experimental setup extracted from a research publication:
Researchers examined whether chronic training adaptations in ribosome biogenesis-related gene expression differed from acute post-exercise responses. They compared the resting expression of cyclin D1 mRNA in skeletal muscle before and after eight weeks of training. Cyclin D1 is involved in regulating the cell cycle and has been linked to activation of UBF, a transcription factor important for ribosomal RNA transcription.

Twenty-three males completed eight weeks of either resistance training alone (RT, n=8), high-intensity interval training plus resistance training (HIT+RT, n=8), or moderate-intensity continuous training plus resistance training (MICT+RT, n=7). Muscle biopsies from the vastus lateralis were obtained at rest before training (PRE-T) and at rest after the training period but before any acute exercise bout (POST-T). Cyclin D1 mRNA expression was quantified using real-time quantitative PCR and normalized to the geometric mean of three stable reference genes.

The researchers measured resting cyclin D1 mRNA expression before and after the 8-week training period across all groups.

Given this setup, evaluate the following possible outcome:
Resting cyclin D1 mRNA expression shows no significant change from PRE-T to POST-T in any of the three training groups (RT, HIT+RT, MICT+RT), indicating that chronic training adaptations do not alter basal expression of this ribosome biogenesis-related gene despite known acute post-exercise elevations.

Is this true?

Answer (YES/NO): NO